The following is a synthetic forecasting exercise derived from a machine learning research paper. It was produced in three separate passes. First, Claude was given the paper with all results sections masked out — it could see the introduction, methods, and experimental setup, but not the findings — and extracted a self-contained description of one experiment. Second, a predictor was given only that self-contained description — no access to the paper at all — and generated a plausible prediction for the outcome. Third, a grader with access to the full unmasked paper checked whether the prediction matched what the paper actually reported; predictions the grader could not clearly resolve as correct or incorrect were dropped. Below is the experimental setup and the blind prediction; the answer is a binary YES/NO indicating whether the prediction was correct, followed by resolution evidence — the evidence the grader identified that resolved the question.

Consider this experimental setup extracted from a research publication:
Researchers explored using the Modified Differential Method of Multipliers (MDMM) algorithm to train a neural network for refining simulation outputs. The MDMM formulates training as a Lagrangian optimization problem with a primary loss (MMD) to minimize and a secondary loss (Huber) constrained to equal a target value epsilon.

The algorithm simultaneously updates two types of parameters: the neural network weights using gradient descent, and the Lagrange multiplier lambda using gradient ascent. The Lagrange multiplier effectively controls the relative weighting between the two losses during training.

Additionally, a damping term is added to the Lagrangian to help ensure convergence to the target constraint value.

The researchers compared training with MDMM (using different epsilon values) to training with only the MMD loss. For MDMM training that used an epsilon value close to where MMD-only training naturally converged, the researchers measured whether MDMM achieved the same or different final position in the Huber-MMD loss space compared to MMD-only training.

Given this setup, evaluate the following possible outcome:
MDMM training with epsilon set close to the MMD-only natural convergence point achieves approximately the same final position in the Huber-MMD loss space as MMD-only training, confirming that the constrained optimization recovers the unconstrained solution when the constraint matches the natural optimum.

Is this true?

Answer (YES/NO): YES